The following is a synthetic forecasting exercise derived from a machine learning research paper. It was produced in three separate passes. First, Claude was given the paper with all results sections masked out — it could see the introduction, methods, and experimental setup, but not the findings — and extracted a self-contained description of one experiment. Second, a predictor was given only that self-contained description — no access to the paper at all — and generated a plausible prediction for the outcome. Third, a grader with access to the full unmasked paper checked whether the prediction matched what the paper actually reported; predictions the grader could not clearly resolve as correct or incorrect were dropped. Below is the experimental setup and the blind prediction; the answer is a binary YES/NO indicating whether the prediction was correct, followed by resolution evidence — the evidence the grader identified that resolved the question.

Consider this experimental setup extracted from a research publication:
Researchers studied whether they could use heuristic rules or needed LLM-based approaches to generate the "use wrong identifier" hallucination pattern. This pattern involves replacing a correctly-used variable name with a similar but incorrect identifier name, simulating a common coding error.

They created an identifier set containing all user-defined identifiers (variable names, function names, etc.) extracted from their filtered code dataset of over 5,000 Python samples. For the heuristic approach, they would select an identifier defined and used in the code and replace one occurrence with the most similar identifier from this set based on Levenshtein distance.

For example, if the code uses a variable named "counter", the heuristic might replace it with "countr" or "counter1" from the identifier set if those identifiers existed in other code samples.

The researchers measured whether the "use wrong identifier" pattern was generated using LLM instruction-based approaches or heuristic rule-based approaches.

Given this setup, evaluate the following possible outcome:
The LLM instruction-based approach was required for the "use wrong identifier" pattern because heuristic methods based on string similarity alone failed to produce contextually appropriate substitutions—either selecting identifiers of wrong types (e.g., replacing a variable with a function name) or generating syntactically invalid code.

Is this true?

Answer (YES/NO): NO